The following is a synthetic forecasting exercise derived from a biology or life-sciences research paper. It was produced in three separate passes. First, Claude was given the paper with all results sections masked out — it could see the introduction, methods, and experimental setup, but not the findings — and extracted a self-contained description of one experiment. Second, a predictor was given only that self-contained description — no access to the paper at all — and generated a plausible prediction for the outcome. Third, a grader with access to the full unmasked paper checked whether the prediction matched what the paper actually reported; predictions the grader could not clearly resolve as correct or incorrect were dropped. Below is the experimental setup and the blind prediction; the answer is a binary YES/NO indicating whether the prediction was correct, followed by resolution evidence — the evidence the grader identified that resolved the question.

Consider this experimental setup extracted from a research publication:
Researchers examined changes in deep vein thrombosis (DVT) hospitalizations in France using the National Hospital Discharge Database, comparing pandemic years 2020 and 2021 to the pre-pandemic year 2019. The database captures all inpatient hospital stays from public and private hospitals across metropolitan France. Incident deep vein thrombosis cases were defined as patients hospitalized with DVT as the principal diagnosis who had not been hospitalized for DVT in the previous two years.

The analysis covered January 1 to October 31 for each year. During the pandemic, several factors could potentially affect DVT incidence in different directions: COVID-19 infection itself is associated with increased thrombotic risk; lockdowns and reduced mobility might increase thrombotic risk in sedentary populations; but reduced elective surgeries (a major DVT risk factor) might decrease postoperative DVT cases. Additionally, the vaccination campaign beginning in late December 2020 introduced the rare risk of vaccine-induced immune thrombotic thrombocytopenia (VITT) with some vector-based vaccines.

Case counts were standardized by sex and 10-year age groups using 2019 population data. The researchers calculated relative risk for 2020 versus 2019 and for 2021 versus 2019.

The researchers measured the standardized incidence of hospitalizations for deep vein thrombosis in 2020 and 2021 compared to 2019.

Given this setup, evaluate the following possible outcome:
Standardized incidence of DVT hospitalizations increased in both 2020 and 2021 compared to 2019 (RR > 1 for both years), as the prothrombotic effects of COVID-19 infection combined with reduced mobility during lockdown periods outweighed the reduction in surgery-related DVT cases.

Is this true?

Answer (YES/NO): NO